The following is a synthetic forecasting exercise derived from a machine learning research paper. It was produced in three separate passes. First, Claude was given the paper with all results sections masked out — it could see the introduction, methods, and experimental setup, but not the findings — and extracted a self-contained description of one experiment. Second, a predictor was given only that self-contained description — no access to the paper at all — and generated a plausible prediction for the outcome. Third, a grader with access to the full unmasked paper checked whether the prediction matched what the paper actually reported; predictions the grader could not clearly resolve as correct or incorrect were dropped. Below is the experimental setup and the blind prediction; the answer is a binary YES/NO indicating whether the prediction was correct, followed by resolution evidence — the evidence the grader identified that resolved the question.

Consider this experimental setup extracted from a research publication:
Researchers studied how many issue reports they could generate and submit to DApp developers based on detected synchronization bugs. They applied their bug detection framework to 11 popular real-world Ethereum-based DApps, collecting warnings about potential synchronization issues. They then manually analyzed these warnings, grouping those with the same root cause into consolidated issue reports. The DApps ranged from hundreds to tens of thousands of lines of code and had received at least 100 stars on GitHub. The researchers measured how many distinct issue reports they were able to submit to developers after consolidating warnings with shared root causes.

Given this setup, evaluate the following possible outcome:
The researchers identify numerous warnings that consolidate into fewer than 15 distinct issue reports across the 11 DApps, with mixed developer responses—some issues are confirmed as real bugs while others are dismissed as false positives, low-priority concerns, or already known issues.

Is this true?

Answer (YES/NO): NO